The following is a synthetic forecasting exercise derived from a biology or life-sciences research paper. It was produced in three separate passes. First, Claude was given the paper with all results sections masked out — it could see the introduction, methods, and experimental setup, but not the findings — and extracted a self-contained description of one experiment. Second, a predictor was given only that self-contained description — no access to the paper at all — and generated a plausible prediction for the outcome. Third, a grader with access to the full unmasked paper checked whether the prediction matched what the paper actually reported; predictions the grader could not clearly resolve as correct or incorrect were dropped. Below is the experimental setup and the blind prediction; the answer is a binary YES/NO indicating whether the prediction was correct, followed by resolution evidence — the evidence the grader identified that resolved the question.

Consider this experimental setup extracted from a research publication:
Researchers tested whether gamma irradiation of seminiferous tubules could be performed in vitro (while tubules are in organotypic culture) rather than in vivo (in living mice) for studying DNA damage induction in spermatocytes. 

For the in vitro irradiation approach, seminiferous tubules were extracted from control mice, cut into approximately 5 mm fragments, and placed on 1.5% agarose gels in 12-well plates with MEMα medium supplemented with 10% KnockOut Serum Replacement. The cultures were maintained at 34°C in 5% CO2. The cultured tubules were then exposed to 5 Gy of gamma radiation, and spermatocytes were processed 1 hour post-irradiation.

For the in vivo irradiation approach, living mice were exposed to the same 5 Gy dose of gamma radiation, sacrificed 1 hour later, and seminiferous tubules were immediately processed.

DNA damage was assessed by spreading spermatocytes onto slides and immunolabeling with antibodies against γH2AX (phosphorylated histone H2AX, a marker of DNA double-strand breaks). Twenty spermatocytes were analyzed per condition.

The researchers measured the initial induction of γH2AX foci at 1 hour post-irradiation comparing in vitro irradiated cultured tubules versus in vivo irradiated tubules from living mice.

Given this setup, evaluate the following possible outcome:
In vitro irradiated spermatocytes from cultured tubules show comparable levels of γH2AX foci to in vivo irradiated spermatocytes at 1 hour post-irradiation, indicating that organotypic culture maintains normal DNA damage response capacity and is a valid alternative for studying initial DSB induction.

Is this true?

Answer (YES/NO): YES